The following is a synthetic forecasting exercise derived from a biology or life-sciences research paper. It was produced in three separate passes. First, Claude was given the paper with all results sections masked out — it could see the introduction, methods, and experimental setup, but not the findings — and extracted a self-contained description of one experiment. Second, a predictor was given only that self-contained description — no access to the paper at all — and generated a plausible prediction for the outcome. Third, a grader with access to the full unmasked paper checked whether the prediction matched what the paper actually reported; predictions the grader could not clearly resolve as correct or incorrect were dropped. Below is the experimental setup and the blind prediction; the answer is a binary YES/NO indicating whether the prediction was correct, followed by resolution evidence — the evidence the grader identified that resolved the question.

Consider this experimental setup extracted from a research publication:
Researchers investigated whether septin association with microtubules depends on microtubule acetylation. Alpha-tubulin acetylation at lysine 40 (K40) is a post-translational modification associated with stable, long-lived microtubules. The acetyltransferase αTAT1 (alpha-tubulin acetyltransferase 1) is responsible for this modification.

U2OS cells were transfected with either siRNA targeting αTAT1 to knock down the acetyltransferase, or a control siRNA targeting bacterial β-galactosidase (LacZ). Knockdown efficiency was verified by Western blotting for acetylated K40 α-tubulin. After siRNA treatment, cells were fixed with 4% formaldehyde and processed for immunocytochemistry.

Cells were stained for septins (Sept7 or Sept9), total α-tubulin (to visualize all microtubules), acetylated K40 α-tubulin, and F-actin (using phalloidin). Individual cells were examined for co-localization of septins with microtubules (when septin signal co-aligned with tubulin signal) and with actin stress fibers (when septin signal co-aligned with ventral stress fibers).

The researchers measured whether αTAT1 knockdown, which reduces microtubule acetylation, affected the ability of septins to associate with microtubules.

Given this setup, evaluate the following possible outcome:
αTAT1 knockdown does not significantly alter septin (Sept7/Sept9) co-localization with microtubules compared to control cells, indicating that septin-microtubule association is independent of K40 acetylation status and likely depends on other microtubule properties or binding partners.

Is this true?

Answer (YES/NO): YES